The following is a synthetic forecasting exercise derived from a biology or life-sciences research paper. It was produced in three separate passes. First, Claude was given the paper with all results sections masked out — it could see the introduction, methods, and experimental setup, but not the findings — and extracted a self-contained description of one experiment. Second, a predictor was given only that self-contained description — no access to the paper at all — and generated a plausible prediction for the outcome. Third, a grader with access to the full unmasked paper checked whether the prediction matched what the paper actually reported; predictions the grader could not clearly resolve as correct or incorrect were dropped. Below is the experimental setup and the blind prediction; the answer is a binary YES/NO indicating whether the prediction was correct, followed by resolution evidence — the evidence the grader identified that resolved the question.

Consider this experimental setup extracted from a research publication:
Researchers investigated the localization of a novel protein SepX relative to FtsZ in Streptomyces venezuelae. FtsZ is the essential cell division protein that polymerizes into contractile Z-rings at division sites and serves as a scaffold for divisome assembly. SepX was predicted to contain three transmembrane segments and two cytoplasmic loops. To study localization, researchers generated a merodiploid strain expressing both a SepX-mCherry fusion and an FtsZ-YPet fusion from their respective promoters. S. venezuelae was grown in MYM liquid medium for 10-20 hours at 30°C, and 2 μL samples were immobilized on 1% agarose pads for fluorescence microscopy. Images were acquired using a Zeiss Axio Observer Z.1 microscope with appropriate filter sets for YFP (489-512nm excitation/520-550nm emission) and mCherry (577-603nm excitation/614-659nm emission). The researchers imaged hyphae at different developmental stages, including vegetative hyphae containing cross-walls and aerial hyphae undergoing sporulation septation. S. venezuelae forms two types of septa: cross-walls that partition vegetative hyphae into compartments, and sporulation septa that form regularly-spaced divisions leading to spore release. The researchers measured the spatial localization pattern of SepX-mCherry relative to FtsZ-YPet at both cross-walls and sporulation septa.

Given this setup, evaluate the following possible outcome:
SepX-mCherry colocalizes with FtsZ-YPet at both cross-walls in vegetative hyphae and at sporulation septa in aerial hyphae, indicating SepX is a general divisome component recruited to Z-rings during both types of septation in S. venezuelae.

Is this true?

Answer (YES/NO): YES